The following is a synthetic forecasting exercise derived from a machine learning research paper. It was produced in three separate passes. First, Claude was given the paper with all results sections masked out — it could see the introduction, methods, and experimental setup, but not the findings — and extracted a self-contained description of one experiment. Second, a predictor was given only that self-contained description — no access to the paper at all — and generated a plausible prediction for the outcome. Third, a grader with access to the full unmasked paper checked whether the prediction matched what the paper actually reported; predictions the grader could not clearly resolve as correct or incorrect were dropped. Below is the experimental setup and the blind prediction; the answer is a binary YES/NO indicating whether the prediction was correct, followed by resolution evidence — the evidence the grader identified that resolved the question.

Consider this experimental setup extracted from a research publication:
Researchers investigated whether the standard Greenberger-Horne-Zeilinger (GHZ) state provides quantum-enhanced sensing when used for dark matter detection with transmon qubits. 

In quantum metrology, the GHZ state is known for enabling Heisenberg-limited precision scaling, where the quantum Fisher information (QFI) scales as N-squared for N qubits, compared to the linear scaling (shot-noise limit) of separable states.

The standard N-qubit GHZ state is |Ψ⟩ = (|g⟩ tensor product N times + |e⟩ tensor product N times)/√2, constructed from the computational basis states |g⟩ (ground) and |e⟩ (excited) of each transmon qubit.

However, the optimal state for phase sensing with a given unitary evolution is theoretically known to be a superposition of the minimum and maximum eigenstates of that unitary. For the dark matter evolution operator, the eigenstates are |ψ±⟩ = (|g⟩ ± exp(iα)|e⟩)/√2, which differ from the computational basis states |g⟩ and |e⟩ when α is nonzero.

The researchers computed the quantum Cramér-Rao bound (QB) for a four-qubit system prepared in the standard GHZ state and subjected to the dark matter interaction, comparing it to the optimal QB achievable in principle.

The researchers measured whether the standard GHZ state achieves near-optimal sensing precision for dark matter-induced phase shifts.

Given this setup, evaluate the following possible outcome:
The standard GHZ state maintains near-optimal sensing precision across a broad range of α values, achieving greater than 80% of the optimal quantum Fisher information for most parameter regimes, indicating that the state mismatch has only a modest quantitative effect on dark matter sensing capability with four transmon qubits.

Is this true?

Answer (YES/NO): NO